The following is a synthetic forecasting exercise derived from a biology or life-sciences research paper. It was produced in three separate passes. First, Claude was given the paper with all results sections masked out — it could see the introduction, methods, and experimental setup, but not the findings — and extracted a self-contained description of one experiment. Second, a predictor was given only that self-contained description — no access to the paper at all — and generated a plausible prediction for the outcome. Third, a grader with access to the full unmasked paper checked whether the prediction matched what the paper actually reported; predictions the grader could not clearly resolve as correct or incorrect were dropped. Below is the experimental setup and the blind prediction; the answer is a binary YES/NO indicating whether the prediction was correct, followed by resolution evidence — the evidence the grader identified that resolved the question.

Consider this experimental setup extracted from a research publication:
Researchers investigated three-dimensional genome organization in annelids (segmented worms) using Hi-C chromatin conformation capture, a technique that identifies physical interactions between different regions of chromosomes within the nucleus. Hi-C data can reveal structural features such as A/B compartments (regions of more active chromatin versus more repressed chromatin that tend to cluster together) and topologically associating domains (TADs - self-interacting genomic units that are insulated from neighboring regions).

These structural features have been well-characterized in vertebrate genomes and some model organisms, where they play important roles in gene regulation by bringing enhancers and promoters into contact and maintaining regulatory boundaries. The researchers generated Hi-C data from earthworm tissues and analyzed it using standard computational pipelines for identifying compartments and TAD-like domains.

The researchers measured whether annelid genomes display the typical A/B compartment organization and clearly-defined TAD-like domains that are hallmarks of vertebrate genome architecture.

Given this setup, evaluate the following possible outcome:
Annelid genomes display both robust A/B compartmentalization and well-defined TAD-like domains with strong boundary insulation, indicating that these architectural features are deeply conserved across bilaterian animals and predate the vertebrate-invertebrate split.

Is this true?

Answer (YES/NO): NO